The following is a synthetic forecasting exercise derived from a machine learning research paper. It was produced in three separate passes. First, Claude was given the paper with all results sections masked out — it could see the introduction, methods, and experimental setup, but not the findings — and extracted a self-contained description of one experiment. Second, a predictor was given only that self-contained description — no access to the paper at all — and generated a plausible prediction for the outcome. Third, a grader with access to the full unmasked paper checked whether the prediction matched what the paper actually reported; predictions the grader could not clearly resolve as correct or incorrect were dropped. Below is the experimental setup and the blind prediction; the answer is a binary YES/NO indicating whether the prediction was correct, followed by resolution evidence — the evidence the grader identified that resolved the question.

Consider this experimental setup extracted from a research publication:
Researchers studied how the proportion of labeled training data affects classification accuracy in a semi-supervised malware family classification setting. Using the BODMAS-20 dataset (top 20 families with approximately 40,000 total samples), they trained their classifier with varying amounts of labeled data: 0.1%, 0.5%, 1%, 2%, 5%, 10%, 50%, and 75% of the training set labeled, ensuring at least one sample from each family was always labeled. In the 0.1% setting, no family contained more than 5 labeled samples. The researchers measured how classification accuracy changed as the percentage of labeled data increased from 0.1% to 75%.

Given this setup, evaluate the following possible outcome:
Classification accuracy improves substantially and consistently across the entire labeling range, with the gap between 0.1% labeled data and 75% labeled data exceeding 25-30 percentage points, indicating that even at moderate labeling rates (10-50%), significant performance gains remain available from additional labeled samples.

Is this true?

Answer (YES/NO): NO